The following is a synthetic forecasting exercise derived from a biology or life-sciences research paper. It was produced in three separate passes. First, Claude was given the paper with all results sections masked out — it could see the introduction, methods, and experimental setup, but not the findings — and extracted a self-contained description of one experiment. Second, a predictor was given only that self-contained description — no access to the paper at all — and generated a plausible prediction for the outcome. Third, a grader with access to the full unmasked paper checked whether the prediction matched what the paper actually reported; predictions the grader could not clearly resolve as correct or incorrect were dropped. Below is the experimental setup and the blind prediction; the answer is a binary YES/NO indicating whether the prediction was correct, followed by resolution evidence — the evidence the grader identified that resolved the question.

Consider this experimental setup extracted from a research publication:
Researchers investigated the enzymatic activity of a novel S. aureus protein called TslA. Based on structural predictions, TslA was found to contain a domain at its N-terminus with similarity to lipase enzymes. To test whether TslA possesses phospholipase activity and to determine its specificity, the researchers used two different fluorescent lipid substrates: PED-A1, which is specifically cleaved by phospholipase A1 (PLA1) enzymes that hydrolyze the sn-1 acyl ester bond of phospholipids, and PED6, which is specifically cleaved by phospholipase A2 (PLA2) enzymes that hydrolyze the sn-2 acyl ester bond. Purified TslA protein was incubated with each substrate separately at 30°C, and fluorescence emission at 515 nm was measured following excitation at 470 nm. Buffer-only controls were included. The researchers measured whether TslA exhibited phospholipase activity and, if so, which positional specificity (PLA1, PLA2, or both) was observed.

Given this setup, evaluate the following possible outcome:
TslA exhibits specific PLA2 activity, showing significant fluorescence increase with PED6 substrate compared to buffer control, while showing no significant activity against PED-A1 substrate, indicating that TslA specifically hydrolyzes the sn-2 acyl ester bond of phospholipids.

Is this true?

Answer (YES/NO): NO